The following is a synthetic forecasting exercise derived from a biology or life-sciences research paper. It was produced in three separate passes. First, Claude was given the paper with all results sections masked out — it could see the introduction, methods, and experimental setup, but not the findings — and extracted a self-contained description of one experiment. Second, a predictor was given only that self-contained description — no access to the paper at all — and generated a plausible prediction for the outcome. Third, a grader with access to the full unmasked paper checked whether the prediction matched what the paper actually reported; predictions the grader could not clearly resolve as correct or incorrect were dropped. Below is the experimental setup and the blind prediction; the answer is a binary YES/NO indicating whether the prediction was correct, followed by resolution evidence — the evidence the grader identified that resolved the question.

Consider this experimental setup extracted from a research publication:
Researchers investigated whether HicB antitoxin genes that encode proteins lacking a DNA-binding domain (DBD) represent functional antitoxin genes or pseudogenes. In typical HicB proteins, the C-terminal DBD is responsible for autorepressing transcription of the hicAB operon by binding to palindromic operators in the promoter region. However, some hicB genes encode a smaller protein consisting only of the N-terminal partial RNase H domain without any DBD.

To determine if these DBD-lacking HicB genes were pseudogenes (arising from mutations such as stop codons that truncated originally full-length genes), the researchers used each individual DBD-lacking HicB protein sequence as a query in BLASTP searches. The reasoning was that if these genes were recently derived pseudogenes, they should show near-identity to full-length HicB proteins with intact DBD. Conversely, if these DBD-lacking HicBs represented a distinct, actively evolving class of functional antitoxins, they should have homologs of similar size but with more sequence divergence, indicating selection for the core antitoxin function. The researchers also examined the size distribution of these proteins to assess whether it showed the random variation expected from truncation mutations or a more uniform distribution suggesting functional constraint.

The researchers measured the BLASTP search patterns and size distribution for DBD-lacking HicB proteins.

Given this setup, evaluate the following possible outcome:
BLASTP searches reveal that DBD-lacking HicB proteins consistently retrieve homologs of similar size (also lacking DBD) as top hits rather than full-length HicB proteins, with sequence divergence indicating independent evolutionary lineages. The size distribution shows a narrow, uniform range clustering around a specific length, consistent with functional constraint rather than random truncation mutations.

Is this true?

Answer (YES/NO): NO